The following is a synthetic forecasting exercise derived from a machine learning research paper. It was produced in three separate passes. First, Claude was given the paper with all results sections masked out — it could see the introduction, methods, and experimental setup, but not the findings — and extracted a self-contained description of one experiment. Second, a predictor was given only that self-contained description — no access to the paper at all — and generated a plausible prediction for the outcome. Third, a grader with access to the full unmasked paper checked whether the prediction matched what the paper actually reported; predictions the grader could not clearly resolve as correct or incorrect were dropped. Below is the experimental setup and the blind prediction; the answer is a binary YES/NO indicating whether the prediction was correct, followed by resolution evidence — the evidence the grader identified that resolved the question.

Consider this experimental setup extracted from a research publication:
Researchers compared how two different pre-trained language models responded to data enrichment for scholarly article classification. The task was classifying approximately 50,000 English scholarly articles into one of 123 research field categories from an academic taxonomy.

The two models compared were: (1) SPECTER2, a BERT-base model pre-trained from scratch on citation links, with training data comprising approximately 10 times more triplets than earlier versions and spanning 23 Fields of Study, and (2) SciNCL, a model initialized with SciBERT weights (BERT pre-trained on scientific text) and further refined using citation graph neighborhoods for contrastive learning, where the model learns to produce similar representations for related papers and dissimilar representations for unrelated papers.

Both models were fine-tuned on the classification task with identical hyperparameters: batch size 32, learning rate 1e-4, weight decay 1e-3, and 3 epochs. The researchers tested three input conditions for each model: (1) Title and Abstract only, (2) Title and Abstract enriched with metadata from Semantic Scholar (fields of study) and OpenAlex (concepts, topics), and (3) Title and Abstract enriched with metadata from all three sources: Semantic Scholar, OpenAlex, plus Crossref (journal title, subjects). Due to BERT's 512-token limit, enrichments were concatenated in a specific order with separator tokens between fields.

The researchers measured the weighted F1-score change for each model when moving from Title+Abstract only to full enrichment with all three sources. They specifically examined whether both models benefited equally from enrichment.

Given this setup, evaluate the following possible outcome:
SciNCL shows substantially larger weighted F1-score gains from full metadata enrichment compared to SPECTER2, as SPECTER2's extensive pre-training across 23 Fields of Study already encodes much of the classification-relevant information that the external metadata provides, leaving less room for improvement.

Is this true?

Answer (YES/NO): NO